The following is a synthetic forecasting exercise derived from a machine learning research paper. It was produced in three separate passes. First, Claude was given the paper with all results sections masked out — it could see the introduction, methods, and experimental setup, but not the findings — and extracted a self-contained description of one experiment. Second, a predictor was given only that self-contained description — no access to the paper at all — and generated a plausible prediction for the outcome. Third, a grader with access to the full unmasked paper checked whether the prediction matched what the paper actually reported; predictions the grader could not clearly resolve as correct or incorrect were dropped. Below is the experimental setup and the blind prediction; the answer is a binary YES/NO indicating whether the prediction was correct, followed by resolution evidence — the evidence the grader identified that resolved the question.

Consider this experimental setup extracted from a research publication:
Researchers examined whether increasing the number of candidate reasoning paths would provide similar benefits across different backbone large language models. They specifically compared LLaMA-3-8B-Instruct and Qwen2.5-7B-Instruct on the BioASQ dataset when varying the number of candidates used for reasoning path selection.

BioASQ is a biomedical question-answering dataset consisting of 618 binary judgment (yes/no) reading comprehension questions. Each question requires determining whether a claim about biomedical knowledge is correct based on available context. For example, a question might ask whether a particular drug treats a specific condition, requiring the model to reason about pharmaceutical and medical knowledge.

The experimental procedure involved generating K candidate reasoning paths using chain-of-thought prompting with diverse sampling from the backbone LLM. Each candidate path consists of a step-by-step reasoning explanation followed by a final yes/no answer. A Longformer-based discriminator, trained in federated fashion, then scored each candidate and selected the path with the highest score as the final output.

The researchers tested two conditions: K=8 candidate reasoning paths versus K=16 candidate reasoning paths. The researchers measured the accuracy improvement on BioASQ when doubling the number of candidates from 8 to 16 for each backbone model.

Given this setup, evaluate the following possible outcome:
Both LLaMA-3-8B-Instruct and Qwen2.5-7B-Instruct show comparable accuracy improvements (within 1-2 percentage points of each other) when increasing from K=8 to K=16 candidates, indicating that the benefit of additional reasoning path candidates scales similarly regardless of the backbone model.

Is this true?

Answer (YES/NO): NO